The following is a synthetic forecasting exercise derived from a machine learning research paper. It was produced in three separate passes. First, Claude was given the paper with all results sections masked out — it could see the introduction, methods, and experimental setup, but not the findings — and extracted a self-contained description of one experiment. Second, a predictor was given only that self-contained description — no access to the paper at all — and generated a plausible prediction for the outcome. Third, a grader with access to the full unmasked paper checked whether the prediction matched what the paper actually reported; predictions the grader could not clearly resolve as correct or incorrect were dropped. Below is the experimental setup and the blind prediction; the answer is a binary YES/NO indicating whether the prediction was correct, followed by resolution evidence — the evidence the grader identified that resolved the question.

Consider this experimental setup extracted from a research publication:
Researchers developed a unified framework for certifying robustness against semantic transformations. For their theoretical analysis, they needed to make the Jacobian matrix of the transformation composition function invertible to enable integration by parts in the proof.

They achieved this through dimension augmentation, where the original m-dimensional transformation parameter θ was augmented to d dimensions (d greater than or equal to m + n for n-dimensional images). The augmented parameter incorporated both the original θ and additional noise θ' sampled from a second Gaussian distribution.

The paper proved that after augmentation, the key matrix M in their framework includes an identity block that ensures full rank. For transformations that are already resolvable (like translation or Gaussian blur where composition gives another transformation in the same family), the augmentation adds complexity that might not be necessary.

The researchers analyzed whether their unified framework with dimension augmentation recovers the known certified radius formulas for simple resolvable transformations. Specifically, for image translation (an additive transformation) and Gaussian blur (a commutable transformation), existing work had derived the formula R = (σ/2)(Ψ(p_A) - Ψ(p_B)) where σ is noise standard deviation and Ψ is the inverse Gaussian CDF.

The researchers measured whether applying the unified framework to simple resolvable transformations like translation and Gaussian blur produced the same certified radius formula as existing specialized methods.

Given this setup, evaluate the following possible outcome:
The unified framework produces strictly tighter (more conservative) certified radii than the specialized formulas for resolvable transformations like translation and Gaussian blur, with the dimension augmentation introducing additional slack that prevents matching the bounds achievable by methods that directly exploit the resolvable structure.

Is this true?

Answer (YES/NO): NO